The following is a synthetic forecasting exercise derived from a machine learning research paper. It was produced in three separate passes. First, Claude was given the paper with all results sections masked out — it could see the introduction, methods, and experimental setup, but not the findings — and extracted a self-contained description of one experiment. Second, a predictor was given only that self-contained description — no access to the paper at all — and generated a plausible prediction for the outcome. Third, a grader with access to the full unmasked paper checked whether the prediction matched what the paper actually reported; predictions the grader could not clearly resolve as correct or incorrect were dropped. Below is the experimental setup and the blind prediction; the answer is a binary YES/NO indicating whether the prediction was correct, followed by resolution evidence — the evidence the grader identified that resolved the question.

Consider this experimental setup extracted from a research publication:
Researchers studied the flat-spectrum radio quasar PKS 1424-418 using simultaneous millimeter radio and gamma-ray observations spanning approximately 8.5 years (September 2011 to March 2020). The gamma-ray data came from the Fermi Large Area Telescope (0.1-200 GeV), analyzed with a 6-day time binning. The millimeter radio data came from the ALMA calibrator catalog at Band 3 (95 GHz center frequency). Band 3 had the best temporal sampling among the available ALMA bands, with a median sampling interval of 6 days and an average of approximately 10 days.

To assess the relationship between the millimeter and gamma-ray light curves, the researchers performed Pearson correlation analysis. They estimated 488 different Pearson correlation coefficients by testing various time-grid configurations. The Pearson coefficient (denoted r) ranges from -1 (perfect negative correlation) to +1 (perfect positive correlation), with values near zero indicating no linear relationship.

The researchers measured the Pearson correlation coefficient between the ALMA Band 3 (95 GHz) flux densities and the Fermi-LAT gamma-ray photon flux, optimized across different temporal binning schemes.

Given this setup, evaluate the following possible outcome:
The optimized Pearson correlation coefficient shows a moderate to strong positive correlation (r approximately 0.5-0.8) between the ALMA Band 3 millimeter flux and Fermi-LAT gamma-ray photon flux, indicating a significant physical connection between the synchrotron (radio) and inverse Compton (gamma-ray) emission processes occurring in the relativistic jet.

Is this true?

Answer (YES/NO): YES